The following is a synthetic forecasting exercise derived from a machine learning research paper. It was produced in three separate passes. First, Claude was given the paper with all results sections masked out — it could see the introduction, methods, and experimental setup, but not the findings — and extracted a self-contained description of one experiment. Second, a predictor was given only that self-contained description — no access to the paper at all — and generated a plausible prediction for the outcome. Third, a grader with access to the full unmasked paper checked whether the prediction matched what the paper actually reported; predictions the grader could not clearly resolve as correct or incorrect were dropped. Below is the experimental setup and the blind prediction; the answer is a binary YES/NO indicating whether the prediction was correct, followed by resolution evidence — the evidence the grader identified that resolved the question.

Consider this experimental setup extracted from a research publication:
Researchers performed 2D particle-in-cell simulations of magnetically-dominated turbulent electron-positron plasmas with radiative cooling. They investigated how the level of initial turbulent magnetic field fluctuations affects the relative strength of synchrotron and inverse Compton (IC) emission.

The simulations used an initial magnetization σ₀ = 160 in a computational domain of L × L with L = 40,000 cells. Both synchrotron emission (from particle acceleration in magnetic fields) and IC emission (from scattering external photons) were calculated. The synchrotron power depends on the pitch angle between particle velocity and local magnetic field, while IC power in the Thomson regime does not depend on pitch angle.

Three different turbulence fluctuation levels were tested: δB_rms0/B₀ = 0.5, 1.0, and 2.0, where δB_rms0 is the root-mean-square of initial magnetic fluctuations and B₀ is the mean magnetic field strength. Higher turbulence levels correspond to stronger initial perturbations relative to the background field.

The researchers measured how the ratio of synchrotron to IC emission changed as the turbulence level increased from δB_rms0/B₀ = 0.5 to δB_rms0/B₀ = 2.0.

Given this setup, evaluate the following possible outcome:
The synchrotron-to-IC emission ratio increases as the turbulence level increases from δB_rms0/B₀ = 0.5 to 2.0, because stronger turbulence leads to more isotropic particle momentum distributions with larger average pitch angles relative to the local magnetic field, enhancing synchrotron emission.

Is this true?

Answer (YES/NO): YES